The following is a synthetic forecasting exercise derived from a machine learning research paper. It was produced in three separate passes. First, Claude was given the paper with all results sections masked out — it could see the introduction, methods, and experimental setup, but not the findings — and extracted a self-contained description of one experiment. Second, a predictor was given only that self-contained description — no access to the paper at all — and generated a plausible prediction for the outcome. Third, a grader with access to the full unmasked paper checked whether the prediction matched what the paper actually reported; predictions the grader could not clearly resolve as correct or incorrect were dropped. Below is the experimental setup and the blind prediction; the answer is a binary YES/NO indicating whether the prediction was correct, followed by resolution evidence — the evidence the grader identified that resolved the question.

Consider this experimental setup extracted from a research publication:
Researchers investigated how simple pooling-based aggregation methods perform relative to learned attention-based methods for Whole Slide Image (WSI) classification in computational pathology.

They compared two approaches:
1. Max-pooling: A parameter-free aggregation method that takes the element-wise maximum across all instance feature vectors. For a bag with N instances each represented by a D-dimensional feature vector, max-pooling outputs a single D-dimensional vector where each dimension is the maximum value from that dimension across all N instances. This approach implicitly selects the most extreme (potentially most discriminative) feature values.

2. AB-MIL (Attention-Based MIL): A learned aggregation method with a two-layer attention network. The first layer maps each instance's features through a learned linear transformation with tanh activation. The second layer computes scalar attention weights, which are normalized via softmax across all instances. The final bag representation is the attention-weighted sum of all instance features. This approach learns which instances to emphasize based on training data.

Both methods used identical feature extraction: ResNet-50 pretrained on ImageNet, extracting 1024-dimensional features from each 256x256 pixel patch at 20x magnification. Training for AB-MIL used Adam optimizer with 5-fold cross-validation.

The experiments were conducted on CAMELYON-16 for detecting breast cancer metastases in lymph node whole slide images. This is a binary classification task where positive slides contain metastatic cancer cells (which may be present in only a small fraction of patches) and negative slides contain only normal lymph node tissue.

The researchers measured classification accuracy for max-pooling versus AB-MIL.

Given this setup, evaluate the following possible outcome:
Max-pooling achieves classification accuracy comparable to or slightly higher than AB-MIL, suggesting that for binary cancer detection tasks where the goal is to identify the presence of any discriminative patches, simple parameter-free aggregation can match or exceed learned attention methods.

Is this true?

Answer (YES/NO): NO